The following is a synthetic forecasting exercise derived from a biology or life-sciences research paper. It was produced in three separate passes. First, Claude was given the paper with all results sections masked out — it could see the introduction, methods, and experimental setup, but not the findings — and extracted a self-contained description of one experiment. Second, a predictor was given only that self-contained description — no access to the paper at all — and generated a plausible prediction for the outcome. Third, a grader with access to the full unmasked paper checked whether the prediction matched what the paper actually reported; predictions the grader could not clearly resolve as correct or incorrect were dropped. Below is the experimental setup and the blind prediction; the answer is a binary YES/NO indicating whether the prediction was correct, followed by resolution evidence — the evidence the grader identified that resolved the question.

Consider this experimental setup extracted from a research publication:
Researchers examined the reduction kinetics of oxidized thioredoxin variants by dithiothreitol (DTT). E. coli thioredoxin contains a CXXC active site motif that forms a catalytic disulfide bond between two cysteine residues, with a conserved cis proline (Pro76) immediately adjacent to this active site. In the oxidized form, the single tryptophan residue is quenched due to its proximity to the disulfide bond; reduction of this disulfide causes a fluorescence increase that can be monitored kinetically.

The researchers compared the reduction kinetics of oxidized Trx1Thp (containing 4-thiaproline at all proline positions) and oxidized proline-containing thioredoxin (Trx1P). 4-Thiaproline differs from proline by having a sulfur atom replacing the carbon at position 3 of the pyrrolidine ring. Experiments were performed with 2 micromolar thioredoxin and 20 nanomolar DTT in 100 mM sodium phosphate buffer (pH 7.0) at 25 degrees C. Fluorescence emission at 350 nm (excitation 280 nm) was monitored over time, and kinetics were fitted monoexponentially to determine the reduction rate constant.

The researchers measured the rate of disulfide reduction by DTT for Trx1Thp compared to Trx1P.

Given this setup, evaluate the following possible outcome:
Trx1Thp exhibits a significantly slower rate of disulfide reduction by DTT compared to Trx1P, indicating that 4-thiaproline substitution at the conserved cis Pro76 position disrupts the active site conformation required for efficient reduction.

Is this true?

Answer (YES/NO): NO